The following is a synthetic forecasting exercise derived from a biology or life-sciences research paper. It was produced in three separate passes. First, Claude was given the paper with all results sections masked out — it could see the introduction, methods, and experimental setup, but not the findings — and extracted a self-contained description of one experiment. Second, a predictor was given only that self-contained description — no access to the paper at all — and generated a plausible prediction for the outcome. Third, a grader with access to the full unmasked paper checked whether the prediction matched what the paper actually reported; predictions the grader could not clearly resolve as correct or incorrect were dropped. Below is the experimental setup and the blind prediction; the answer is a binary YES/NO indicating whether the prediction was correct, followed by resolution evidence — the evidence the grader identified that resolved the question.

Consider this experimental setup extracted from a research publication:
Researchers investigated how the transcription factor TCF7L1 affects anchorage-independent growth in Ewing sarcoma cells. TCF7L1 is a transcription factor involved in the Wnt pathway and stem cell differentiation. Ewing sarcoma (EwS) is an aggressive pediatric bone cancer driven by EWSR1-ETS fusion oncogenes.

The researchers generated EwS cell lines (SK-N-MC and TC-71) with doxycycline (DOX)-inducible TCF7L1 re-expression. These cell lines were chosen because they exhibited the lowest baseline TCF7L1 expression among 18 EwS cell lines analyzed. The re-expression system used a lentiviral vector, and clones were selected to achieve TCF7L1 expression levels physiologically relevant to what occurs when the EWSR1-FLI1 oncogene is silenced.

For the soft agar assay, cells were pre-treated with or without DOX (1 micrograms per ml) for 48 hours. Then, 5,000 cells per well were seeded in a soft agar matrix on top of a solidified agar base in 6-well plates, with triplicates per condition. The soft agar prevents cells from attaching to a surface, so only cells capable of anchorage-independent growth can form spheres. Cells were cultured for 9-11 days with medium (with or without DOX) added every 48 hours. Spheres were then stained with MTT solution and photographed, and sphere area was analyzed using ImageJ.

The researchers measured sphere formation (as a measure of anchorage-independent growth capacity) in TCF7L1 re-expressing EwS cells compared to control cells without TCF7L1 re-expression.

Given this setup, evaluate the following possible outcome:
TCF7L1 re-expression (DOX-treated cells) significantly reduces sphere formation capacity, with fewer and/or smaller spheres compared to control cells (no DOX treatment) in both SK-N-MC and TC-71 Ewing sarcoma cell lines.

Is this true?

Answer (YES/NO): YES